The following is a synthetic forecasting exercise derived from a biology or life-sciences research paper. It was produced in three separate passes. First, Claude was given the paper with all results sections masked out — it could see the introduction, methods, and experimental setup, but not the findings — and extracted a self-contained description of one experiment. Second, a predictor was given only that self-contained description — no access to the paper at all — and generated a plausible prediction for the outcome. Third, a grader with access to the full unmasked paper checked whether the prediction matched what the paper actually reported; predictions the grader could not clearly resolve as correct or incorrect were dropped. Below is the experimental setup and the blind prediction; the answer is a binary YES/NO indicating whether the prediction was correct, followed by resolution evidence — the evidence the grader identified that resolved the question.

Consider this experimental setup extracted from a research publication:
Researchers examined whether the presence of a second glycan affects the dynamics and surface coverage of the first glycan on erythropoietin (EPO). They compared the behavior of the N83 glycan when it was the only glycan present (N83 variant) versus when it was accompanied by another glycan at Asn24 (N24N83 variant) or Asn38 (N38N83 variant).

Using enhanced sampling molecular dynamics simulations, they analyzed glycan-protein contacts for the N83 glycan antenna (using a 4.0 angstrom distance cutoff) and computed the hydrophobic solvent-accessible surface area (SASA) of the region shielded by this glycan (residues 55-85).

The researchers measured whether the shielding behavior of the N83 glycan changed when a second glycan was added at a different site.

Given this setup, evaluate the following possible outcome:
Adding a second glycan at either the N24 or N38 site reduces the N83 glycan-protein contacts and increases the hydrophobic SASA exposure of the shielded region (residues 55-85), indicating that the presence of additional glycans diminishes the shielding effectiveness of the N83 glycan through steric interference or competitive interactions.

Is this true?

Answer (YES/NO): NO